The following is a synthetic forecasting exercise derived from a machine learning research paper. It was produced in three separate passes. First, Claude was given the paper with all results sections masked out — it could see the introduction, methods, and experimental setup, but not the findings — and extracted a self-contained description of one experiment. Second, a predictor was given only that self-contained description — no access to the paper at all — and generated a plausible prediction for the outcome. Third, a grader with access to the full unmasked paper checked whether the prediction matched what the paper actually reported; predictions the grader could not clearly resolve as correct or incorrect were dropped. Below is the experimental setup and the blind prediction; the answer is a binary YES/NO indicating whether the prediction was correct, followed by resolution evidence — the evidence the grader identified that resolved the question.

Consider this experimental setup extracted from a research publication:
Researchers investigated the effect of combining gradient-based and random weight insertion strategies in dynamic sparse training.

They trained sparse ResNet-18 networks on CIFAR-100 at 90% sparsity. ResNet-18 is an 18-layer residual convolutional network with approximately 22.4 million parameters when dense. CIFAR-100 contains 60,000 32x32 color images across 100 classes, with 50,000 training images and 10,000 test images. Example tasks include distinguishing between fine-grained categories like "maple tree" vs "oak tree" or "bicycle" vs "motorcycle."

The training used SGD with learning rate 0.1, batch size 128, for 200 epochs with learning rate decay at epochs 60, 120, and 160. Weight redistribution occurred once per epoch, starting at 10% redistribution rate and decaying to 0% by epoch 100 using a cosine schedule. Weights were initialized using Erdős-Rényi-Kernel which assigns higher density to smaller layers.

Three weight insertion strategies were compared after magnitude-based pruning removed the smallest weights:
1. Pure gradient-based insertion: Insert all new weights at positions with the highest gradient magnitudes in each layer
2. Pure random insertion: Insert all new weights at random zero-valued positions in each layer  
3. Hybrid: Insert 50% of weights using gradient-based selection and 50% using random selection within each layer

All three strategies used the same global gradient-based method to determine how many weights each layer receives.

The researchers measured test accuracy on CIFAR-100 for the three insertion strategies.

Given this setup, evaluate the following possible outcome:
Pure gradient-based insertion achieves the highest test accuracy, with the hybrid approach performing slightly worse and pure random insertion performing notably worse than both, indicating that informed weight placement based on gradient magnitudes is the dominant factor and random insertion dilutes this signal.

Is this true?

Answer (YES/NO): NO